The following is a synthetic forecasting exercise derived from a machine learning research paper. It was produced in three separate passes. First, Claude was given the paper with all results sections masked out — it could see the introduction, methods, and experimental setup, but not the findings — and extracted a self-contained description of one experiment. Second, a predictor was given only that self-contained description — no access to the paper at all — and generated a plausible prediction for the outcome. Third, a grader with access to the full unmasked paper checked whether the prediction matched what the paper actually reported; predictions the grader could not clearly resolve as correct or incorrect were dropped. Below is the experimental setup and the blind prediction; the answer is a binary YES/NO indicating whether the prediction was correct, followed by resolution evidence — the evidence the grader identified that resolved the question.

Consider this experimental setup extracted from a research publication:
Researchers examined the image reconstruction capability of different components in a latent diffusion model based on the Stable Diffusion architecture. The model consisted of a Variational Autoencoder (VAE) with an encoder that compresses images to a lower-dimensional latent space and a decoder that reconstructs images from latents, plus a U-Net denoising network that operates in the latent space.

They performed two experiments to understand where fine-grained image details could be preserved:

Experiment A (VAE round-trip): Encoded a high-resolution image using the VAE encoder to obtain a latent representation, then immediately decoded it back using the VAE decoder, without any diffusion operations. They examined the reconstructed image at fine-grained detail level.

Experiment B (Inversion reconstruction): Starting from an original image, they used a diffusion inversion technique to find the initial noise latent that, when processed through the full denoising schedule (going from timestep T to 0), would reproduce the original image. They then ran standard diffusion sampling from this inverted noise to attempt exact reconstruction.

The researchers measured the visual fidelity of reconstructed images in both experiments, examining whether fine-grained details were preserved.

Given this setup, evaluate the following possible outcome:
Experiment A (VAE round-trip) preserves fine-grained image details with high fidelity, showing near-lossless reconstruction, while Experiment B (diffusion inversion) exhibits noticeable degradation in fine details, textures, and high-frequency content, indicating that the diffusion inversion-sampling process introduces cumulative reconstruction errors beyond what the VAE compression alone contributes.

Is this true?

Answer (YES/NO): NO